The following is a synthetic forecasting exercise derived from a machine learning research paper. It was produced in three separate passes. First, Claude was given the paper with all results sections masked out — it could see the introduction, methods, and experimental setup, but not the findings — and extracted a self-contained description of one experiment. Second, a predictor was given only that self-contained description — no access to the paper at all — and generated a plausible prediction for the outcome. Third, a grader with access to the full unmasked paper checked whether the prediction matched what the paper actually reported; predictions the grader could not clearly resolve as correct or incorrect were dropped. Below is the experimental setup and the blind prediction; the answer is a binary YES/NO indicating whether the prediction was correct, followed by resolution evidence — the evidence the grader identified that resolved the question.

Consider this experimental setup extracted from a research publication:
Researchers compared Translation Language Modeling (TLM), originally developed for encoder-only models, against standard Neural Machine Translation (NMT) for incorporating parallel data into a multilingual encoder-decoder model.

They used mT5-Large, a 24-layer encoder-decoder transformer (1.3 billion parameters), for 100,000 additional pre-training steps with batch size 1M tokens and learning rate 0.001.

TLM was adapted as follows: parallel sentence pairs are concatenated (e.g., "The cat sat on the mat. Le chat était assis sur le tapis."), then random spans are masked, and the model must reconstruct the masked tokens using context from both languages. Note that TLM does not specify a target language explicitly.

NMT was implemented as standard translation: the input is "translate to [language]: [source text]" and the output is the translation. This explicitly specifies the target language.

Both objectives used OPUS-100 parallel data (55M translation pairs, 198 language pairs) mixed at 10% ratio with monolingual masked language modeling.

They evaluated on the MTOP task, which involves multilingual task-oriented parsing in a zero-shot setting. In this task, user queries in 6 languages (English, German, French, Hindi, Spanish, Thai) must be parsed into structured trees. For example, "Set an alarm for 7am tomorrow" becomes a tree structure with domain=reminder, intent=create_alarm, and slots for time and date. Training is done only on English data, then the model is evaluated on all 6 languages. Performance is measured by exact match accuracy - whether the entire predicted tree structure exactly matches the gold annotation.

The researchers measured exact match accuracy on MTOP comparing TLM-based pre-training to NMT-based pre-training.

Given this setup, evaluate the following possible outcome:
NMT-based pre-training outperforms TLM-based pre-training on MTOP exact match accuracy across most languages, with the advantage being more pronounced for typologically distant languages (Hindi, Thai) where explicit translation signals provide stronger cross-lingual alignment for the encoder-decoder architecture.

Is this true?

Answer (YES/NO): NO